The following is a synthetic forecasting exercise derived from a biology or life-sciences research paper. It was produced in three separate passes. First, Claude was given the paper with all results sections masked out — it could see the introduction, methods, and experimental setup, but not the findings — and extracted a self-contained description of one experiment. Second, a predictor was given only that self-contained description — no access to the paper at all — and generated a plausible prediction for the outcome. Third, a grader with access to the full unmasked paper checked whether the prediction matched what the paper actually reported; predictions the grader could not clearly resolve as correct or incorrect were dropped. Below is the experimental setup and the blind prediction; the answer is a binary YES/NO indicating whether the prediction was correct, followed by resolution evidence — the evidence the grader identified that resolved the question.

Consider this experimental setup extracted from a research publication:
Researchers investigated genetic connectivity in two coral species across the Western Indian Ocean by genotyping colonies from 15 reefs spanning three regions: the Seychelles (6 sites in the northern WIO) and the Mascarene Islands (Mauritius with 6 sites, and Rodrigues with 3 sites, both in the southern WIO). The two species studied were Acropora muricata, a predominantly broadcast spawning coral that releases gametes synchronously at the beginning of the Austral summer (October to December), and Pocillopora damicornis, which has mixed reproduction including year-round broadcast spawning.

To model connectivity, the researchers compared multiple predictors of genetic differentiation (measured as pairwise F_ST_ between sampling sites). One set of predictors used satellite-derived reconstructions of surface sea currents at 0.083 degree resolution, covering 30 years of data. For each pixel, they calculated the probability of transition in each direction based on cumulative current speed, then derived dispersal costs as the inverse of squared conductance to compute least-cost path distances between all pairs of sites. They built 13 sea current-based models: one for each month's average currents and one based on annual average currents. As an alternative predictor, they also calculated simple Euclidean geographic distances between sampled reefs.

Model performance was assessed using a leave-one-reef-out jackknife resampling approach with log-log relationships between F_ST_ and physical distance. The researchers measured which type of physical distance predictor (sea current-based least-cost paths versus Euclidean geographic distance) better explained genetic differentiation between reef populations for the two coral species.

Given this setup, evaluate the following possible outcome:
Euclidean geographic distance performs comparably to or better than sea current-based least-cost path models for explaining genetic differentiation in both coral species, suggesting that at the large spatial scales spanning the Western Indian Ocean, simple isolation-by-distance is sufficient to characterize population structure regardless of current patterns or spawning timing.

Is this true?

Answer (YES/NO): NO